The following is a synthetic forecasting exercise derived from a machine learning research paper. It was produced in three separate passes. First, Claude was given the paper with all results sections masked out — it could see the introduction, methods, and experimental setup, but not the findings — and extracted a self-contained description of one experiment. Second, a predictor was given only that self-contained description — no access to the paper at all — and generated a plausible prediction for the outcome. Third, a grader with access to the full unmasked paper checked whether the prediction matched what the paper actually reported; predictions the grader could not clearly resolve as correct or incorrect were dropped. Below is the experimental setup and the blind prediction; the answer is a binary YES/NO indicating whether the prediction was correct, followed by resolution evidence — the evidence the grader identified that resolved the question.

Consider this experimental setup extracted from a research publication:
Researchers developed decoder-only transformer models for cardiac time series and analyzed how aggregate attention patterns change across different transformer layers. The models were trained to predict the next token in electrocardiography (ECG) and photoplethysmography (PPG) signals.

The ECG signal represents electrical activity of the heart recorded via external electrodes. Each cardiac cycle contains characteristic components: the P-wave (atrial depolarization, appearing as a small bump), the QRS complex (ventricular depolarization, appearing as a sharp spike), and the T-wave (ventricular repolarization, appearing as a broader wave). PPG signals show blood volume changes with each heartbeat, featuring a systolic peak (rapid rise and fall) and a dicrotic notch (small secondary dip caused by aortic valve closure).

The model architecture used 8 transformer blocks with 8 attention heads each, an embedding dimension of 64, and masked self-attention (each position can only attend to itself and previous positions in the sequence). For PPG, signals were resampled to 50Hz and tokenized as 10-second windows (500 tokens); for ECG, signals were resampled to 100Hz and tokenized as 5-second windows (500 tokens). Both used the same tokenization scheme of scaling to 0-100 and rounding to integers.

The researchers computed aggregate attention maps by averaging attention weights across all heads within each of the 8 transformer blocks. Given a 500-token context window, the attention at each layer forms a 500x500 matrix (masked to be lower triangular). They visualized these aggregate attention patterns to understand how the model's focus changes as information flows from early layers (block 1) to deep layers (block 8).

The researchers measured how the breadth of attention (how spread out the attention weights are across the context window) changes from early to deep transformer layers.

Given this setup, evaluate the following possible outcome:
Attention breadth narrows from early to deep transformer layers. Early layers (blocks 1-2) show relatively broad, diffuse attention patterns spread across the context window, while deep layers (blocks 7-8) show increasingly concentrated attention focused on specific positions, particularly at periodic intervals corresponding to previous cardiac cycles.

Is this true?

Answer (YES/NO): NO